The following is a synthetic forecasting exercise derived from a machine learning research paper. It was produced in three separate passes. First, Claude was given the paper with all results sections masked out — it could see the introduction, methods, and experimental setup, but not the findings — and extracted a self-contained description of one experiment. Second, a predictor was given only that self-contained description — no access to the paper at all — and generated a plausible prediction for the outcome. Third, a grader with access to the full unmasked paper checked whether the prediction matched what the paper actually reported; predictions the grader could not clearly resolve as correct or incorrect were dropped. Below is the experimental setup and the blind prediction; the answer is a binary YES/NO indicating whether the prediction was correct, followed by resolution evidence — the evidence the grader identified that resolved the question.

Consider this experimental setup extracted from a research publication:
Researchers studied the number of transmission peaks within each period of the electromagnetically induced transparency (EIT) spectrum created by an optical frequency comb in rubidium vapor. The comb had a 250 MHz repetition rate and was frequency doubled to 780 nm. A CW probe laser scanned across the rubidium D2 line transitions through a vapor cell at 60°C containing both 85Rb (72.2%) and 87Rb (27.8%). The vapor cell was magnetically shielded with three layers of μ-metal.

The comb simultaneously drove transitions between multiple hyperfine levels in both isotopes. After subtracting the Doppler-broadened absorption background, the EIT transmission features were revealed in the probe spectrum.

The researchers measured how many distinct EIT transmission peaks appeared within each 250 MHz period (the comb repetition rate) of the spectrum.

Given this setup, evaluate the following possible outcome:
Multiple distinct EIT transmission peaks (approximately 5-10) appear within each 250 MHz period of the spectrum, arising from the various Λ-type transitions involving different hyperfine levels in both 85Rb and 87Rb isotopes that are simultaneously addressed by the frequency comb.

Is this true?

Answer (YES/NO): NO